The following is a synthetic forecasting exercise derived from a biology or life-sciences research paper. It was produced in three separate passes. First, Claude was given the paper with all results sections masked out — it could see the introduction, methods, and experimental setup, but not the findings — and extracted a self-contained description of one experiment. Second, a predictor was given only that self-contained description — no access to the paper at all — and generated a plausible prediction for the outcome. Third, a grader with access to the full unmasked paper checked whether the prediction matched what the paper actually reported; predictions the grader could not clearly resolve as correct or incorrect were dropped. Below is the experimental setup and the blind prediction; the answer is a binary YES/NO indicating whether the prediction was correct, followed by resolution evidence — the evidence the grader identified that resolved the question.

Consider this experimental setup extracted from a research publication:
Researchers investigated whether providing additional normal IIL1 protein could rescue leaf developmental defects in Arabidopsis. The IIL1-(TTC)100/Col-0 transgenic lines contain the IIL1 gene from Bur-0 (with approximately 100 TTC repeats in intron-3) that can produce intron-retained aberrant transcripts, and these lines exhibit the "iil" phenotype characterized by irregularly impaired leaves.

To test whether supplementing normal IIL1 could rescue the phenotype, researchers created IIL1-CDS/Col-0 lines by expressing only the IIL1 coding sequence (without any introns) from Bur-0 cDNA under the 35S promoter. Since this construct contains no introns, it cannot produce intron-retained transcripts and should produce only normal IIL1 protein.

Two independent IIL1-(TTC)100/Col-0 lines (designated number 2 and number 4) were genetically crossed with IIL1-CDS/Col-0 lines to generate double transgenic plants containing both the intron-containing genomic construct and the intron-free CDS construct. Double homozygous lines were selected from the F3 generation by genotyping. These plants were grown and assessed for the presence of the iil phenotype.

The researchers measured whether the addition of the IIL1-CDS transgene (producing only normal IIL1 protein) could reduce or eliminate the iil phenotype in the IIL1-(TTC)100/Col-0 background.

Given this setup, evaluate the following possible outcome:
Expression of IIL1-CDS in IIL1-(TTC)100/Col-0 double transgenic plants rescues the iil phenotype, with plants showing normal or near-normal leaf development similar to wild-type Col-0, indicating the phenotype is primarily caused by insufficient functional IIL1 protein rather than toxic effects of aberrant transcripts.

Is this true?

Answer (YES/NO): NO